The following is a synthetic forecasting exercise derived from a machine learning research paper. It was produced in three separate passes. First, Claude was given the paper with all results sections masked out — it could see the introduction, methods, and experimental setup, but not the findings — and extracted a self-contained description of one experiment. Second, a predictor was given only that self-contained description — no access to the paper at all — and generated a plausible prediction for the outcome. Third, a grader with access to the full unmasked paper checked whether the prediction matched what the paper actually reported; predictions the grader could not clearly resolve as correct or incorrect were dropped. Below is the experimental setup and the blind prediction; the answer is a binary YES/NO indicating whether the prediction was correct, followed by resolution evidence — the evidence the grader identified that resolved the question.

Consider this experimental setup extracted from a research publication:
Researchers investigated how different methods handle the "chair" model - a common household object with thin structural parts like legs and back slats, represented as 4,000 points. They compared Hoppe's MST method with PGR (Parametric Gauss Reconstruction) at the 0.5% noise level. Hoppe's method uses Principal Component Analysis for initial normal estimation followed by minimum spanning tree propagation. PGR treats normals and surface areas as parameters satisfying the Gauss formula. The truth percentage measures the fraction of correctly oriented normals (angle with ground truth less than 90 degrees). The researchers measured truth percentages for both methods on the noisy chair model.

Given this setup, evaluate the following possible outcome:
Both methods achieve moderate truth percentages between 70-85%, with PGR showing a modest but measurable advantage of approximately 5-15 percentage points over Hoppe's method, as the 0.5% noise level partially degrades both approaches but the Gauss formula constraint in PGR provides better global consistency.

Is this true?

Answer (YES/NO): NO